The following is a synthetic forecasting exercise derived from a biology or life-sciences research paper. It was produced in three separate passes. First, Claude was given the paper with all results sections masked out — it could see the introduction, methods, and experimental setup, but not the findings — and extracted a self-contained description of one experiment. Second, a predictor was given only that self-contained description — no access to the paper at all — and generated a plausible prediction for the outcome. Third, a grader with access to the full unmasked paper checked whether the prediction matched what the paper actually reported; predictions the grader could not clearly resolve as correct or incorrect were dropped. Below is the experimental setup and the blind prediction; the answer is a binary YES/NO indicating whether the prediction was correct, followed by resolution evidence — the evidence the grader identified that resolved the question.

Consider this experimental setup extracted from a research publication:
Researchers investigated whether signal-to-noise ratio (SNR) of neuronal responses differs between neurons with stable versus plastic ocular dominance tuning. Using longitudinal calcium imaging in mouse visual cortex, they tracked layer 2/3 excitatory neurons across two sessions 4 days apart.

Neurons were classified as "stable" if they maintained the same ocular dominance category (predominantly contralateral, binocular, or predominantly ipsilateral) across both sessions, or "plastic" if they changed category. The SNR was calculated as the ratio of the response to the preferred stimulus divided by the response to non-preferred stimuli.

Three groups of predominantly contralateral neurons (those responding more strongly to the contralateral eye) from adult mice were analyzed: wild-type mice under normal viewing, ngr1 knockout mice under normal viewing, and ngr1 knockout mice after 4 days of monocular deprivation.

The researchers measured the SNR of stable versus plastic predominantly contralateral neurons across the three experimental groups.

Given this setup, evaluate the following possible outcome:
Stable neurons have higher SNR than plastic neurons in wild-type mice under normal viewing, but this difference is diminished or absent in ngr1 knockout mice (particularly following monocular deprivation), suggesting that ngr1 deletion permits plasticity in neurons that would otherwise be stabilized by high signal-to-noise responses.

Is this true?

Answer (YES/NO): NO